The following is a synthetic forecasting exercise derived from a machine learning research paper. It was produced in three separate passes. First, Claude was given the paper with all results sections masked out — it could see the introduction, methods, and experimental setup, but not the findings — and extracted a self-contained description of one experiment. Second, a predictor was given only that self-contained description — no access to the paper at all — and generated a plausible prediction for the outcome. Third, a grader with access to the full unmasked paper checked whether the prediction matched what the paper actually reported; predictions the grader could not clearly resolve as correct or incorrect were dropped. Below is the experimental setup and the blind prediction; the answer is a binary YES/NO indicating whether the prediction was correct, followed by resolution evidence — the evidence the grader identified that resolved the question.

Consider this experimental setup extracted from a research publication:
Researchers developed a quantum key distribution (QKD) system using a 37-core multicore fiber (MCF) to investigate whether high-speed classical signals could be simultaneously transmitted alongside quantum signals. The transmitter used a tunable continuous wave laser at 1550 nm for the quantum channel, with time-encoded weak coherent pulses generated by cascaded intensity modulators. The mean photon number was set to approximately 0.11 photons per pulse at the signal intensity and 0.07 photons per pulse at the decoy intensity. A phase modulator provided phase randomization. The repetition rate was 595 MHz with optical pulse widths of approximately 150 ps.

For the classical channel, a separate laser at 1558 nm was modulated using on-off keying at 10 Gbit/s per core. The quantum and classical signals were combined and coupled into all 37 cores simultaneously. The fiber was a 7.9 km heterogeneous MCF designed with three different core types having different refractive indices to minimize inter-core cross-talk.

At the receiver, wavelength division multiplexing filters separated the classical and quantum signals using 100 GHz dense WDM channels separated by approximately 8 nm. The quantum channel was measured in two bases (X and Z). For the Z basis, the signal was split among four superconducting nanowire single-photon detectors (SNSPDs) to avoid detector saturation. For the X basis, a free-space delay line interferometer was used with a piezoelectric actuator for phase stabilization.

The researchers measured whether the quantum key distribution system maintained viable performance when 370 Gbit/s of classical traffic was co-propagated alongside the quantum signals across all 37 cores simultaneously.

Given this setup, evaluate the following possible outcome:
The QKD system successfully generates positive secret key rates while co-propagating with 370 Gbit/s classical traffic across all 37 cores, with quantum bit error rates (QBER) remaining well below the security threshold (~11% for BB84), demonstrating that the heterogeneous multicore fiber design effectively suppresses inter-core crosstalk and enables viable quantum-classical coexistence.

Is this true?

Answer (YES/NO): YES